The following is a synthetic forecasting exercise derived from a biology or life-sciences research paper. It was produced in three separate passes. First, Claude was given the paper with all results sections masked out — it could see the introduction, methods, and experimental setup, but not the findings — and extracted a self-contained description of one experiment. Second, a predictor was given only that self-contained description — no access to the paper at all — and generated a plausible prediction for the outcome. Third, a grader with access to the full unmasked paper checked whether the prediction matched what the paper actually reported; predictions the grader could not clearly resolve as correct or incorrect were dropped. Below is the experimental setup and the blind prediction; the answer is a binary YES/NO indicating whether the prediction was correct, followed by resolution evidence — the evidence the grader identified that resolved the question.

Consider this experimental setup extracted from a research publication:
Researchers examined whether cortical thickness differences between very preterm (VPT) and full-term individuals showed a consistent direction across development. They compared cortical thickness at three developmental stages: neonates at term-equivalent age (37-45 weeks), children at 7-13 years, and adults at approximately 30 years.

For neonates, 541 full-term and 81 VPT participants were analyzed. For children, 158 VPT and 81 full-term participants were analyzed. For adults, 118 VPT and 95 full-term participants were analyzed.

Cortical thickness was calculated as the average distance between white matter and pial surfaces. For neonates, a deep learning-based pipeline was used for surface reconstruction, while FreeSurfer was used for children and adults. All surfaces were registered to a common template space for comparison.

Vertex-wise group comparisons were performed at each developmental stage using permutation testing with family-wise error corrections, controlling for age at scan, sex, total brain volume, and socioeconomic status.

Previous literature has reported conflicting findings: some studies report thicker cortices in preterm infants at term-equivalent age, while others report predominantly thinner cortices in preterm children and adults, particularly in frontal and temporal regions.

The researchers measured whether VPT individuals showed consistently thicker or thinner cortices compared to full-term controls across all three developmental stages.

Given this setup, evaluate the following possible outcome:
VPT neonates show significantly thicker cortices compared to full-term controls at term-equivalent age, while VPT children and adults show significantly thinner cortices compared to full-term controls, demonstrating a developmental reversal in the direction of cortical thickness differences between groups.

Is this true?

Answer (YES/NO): NO